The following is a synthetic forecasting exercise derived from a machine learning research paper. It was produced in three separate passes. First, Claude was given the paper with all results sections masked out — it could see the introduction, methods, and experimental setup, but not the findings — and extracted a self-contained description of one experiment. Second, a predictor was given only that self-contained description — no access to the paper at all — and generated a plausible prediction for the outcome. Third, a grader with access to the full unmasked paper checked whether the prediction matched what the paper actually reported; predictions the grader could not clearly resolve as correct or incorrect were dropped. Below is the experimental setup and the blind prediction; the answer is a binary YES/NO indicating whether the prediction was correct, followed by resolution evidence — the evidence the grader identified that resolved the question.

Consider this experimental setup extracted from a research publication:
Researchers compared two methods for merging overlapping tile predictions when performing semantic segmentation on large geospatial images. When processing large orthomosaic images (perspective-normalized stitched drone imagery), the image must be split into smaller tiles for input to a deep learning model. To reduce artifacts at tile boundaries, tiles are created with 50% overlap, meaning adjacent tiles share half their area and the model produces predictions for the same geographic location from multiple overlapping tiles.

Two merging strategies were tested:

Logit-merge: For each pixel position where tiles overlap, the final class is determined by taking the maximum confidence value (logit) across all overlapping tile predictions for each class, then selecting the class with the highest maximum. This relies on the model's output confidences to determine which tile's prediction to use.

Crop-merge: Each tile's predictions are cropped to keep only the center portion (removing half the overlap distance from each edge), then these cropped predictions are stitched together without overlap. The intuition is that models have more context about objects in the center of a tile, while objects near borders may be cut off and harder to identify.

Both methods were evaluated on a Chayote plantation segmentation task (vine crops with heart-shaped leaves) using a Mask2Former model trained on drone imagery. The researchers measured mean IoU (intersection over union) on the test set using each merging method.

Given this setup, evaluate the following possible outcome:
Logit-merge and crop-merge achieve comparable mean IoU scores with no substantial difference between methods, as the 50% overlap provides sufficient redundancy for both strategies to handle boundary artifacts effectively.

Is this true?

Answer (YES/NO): NO